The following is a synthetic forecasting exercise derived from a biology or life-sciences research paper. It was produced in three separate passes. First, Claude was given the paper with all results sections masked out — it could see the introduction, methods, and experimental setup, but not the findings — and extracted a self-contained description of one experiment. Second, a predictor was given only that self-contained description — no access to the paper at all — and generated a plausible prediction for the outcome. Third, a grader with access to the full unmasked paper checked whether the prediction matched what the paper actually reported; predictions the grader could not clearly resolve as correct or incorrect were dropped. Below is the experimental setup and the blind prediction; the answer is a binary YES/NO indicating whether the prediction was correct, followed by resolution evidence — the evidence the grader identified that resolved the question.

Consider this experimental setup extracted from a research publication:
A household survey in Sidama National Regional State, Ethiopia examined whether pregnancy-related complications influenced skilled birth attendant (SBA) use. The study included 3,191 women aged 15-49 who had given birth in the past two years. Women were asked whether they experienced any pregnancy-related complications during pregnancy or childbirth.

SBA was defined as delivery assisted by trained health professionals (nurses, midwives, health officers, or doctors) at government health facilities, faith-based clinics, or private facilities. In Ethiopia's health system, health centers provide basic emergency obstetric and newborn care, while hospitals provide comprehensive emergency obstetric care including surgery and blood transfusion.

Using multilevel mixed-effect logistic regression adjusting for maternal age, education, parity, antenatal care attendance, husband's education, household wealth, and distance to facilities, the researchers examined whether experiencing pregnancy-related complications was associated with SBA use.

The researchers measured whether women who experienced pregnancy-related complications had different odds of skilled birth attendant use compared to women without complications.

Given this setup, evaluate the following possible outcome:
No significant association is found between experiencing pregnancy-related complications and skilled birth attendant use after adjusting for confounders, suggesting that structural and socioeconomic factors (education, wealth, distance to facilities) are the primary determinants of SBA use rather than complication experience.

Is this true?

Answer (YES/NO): NO